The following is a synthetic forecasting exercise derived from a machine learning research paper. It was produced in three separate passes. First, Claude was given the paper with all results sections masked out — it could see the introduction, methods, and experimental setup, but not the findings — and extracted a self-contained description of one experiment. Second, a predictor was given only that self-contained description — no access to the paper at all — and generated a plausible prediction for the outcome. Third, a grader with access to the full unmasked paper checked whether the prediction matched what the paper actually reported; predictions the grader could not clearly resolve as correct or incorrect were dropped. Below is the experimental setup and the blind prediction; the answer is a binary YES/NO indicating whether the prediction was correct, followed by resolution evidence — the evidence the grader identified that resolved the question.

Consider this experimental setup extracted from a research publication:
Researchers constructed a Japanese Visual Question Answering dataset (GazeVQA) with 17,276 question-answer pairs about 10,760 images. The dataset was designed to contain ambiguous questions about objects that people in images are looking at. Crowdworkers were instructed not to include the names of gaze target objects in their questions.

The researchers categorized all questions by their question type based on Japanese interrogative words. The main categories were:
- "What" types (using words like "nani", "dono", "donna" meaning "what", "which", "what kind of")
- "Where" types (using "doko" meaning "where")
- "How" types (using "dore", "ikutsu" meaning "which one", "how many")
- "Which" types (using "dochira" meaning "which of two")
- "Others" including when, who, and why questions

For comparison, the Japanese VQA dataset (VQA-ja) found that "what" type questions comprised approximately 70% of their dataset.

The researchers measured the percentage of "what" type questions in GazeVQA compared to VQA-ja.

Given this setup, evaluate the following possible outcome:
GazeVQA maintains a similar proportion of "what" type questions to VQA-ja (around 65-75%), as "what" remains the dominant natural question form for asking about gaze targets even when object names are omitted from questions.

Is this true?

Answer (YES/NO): NO